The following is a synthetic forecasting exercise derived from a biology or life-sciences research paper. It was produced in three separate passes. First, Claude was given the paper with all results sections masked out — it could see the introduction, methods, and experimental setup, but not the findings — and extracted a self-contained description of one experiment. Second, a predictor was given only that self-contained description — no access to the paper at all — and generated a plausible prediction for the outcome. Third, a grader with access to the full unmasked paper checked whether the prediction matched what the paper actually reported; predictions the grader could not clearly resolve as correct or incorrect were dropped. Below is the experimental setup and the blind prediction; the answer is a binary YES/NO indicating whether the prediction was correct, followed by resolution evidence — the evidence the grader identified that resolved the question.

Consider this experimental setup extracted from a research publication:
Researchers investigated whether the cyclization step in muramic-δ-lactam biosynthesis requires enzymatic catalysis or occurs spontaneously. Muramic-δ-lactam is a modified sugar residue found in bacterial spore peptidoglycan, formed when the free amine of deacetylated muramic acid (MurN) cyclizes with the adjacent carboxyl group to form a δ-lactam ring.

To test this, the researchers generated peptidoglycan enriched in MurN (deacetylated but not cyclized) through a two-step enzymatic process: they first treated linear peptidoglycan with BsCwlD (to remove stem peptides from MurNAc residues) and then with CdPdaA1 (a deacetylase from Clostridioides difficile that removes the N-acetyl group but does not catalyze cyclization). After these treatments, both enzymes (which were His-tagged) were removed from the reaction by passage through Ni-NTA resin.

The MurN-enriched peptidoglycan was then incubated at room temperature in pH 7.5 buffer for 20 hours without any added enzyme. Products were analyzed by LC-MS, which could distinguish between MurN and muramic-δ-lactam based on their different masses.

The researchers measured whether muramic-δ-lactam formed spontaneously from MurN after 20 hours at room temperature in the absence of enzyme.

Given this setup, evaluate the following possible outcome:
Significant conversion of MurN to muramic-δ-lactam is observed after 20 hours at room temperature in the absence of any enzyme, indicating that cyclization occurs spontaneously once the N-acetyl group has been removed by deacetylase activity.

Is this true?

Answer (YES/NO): NO